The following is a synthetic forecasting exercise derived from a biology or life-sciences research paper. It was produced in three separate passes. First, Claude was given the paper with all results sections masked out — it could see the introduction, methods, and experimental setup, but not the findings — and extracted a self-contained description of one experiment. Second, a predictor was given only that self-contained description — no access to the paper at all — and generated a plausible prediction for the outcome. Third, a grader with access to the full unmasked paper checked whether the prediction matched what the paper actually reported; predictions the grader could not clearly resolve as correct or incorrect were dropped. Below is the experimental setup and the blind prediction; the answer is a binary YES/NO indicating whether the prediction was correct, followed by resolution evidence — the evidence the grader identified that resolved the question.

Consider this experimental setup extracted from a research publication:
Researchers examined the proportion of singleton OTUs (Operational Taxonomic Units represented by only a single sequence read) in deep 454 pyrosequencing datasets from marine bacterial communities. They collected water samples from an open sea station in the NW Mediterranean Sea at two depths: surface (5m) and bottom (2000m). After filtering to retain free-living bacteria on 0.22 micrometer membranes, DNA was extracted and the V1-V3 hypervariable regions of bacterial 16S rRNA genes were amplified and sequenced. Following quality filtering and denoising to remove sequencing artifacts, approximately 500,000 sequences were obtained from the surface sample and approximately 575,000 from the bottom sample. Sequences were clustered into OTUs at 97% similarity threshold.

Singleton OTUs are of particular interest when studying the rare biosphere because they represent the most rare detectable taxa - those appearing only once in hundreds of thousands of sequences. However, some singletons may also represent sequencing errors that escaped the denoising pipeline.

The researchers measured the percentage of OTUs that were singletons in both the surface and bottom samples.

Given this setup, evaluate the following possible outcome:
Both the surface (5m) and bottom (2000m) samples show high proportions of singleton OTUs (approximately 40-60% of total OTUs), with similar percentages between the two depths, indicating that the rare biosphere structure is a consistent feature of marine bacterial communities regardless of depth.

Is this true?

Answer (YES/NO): NO